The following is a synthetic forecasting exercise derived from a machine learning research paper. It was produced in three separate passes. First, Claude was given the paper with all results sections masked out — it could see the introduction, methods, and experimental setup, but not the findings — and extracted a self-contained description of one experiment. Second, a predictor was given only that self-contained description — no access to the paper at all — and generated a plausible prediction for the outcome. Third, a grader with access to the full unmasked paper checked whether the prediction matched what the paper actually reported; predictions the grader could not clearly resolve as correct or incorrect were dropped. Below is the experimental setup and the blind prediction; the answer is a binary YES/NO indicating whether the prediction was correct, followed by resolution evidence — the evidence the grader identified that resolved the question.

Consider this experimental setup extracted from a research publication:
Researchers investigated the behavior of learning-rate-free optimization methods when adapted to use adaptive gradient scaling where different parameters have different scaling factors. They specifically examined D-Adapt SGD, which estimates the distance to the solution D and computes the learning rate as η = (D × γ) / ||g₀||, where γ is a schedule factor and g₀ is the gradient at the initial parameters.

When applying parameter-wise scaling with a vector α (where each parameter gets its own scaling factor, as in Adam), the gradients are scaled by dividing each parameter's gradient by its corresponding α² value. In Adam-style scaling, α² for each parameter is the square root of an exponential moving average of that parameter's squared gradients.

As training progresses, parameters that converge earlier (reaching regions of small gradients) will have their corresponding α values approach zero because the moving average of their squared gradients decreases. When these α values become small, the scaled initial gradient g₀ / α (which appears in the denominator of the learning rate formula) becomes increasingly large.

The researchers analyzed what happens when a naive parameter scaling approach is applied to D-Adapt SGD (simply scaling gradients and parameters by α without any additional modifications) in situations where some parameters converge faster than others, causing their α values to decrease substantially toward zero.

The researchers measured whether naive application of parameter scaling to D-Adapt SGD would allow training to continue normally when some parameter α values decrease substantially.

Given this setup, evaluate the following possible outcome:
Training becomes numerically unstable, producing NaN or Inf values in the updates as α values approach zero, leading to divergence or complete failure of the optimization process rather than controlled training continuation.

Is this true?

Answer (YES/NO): NO